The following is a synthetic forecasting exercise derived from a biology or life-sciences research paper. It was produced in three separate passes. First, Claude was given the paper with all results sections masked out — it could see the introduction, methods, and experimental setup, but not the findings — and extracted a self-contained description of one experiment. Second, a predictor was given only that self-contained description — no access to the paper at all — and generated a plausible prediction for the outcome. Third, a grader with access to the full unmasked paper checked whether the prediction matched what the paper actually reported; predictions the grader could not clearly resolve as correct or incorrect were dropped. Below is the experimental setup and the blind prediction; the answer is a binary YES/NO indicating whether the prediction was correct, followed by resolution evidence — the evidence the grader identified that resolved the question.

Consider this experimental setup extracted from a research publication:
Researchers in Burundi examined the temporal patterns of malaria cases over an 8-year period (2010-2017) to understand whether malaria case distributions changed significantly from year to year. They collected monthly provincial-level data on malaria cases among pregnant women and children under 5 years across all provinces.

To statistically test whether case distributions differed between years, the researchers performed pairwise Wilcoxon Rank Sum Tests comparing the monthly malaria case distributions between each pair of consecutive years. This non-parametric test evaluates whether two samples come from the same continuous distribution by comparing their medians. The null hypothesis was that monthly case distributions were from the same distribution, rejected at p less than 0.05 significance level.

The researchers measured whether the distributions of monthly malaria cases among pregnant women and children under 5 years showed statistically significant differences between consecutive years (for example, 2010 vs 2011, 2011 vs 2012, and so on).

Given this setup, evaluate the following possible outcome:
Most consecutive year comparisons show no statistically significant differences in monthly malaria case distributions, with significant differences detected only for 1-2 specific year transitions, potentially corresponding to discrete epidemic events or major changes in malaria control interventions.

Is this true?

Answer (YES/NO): NO